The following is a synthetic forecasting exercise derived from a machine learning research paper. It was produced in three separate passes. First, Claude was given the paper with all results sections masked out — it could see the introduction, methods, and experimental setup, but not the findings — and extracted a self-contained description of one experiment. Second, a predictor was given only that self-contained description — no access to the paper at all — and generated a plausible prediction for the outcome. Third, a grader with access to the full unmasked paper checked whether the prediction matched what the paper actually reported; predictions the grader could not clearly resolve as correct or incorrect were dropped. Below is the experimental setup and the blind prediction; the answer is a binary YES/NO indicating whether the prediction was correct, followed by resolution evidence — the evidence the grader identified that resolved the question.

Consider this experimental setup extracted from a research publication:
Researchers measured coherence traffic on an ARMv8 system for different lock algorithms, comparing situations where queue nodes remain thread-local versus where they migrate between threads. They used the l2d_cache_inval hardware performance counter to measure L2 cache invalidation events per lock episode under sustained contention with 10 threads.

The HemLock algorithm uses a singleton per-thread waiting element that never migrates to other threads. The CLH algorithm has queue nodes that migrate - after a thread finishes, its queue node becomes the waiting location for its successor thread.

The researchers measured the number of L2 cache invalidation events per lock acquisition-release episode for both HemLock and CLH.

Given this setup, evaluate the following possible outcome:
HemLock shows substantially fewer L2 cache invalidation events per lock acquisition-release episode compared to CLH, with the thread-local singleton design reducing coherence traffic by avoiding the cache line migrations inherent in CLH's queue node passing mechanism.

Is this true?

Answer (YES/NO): NO